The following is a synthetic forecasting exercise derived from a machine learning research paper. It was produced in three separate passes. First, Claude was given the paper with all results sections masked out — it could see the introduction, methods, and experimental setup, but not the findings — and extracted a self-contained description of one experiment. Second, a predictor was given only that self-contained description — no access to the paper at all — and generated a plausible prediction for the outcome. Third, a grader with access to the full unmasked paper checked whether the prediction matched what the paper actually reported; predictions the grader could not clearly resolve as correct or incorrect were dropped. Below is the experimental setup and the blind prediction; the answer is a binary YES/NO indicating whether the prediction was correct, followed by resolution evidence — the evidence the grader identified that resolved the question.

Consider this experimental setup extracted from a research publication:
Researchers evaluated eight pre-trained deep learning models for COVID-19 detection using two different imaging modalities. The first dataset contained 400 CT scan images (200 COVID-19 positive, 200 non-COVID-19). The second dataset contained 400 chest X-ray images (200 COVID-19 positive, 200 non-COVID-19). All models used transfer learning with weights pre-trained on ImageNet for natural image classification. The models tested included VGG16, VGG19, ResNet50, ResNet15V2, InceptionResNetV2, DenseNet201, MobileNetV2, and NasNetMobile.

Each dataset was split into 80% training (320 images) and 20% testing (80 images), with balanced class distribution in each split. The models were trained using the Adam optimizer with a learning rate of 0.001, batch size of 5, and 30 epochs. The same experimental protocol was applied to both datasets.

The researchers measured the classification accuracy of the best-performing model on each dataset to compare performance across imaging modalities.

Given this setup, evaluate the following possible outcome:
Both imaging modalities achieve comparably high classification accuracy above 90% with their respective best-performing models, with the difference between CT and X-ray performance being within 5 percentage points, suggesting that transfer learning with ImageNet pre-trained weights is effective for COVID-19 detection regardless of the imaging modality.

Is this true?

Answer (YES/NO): NO